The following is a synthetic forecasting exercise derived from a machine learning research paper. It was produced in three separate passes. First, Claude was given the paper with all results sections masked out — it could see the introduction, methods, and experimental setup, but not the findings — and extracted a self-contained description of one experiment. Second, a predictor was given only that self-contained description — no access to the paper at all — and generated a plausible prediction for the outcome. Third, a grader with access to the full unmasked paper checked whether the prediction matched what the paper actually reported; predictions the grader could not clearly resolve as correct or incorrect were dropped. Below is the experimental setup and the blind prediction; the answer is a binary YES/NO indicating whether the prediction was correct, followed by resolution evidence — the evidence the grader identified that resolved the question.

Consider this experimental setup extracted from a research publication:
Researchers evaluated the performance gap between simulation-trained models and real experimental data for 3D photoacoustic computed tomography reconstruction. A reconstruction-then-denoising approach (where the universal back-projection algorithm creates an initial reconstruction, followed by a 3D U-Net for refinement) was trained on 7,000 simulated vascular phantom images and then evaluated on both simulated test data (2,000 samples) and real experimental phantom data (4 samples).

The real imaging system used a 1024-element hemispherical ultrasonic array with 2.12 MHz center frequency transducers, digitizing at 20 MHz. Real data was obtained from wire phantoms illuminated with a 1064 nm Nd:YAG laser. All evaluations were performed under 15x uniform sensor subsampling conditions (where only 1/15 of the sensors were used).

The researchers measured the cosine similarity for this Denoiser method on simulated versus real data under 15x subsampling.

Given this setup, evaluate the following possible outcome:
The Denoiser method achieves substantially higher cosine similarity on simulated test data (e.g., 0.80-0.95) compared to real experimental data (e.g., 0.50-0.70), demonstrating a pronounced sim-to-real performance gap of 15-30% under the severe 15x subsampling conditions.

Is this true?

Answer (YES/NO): NO